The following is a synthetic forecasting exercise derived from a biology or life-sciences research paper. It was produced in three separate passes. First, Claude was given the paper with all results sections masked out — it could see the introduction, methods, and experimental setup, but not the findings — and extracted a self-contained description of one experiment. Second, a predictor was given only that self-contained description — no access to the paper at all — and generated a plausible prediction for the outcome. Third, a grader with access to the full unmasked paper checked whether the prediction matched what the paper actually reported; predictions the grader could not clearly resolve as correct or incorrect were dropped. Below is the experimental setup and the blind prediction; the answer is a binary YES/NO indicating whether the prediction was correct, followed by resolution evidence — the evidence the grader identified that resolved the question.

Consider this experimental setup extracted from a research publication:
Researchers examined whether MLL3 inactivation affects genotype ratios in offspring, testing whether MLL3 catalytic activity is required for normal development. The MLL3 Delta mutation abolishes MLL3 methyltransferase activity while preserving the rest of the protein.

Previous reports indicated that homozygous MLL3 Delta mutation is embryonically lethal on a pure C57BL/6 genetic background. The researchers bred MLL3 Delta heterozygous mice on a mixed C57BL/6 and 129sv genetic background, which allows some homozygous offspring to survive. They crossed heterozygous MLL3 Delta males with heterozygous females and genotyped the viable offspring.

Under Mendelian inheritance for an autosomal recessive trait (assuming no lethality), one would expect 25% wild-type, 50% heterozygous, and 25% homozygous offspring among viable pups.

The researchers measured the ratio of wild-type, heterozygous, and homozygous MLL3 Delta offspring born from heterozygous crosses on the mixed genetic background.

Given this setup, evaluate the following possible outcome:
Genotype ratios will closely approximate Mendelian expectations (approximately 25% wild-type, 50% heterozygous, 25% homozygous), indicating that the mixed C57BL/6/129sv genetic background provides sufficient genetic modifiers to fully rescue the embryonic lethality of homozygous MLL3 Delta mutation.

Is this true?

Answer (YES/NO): NO